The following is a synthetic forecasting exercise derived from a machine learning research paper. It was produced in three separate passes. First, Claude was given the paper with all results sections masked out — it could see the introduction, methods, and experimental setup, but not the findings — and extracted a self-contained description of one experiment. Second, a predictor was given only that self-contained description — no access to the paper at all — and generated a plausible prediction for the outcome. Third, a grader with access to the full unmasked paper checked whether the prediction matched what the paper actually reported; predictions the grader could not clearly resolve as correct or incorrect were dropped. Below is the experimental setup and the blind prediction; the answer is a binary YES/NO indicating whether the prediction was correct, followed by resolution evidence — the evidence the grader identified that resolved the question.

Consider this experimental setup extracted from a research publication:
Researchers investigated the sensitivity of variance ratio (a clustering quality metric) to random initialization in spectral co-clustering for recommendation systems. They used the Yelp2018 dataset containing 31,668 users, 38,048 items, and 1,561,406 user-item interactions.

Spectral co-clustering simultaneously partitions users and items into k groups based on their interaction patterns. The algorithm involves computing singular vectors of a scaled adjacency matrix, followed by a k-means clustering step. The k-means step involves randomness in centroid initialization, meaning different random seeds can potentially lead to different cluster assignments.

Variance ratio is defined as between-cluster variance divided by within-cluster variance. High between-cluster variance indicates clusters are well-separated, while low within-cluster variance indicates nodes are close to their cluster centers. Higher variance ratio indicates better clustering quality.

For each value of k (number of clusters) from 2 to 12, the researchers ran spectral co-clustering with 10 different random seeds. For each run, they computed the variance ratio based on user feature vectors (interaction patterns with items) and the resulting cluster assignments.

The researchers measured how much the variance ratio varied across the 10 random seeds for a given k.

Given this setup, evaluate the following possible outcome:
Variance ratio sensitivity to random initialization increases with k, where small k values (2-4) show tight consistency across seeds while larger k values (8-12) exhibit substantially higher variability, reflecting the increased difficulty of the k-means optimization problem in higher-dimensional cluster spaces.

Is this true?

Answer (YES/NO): NO